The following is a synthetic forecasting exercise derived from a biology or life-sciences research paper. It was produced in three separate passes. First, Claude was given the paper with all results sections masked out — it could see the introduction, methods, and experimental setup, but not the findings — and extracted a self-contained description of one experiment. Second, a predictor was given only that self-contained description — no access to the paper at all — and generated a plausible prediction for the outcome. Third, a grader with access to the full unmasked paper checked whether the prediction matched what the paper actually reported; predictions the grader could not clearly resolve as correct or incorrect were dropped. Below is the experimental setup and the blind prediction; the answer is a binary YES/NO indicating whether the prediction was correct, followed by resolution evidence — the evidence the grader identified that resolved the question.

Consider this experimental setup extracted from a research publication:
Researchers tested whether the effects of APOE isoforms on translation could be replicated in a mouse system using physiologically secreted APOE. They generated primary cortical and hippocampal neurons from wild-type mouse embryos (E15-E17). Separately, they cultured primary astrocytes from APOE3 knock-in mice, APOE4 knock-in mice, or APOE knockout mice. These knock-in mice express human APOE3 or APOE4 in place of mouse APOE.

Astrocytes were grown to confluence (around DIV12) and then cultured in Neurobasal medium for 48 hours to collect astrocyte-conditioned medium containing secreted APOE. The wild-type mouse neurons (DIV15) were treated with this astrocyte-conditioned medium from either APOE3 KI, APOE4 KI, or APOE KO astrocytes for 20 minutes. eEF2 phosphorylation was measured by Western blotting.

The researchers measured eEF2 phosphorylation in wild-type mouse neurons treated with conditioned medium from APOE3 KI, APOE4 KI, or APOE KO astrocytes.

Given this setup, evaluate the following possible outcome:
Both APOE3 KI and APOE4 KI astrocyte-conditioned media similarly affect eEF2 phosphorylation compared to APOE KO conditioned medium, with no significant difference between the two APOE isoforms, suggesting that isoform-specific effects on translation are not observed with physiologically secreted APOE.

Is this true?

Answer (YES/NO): NO